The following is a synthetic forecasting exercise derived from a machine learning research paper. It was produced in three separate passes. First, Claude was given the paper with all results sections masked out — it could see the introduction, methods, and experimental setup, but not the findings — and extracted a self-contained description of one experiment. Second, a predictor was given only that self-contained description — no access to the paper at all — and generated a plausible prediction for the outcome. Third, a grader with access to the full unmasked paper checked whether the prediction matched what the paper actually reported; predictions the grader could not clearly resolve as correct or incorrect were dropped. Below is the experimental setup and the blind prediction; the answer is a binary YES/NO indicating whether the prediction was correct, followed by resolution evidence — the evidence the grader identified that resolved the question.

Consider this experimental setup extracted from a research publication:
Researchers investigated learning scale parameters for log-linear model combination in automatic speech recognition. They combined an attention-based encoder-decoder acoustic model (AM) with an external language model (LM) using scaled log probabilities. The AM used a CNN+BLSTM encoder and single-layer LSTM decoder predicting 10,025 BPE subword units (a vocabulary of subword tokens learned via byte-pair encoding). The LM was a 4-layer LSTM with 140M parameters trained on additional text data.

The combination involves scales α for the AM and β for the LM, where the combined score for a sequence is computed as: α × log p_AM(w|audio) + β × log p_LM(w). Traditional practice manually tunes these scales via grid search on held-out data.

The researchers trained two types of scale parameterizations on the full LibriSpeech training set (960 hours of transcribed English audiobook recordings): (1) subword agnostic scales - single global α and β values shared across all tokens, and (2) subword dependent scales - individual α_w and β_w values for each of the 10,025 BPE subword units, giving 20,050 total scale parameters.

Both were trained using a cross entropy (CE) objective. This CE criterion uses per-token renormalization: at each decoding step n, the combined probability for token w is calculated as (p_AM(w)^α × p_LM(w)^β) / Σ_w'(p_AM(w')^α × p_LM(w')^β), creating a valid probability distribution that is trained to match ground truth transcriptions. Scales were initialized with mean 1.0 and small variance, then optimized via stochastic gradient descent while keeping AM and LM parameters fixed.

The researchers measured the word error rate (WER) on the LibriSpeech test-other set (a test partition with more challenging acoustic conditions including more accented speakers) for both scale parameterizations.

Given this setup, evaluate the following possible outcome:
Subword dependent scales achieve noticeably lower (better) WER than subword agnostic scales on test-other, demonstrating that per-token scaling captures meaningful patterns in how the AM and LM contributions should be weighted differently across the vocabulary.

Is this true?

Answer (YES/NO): YES